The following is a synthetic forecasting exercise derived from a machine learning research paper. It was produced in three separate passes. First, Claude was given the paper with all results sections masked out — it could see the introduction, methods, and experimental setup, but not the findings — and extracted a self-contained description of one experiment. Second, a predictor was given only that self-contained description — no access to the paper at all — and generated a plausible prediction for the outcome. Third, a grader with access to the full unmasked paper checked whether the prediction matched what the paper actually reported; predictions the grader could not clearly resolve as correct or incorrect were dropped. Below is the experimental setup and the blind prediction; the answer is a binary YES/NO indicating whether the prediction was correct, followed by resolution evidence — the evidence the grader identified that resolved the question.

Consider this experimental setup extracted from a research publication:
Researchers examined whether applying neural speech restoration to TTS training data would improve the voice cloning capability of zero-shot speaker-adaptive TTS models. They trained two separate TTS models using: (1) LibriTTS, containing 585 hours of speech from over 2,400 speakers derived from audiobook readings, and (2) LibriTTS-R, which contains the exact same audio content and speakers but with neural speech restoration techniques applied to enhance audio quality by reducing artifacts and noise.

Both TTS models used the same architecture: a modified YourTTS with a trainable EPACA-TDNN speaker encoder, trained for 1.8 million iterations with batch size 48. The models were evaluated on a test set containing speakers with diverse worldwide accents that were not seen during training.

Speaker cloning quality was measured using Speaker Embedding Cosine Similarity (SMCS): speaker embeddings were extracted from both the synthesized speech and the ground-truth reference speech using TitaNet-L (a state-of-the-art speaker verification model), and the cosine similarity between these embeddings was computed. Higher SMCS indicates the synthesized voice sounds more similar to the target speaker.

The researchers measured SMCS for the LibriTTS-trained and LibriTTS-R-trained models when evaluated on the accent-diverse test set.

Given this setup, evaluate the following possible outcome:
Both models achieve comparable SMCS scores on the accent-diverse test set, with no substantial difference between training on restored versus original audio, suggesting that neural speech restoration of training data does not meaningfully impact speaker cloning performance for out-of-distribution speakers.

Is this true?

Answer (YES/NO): YES